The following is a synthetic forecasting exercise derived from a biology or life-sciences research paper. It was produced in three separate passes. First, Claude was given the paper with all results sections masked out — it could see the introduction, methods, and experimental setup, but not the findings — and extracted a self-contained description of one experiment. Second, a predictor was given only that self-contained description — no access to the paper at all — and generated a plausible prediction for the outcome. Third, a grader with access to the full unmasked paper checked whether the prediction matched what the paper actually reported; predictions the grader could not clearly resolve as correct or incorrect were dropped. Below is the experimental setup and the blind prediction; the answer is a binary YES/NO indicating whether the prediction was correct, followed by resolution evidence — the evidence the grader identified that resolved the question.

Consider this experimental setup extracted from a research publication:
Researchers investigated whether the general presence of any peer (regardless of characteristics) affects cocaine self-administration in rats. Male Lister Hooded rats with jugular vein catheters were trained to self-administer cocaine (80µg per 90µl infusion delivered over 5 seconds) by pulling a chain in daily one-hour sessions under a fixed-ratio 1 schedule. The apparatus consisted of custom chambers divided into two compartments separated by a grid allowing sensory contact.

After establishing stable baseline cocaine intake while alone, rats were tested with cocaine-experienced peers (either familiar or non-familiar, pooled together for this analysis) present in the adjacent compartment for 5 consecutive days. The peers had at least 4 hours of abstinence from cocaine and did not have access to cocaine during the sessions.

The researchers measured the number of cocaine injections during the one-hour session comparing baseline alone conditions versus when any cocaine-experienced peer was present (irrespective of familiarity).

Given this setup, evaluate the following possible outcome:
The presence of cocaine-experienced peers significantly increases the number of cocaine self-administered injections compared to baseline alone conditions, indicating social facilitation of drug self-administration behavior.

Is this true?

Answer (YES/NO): NO